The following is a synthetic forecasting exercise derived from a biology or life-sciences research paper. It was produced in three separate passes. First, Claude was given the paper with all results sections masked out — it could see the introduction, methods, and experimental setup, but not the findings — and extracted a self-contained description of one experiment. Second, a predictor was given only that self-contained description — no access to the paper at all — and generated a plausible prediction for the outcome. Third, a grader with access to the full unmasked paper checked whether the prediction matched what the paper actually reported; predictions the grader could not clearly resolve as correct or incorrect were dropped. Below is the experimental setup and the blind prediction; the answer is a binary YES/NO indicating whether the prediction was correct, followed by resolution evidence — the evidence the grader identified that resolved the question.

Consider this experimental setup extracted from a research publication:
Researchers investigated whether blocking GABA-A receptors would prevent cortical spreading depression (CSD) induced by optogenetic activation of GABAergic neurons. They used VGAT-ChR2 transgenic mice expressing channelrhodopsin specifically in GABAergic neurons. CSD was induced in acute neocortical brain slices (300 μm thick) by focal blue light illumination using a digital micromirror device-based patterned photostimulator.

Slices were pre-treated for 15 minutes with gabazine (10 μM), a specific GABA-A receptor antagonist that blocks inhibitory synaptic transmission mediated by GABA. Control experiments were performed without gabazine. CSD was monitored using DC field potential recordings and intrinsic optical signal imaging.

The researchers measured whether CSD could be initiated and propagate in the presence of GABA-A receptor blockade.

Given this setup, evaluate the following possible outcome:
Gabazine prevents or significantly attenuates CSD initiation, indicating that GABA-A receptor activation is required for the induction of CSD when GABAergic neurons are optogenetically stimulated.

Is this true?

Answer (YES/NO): NO